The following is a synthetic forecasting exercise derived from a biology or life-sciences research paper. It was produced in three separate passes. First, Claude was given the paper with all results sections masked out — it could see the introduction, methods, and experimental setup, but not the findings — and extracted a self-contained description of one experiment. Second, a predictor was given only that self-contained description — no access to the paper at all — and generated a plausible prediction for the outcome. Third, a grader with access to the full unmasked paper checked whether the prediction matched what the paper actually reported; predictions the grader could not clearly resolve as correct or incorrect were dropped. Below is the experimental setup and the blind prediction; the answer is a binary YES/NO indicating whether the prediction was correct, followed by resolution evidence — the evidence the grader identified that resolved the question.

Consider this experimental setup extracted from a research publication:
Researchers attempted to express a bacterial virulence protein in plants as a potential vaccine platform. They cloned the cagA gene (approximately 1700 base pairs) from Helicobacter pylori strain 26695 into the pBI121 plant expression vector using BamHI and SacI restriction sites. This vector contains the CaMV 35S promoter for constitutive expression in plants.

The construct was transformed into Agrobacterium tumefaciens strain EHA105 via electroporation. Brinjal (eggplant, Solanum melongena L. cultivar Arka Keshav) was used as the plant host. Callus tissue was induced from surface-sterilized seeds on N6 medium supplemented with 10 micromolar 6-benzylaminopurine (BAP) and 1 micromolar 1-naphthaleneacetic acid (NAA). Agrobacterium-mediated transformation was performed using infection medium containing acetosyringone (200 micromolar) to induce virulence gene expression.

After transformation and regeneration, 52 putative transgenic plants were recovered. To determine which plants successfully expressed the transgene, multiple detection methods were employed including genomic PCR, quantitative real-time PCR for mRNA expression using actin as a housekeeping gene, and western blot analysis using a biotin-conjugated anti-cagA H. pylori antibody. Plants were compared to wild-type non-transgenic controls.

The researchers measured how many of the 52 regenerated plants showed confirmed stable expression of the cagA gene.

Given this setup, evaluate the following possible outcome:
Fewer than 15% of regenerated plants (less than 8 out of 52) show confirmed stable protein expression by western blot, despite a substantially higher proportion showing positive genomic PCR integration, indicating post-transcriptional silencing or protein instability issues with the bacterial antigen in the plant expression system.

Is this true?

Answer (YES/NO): NO